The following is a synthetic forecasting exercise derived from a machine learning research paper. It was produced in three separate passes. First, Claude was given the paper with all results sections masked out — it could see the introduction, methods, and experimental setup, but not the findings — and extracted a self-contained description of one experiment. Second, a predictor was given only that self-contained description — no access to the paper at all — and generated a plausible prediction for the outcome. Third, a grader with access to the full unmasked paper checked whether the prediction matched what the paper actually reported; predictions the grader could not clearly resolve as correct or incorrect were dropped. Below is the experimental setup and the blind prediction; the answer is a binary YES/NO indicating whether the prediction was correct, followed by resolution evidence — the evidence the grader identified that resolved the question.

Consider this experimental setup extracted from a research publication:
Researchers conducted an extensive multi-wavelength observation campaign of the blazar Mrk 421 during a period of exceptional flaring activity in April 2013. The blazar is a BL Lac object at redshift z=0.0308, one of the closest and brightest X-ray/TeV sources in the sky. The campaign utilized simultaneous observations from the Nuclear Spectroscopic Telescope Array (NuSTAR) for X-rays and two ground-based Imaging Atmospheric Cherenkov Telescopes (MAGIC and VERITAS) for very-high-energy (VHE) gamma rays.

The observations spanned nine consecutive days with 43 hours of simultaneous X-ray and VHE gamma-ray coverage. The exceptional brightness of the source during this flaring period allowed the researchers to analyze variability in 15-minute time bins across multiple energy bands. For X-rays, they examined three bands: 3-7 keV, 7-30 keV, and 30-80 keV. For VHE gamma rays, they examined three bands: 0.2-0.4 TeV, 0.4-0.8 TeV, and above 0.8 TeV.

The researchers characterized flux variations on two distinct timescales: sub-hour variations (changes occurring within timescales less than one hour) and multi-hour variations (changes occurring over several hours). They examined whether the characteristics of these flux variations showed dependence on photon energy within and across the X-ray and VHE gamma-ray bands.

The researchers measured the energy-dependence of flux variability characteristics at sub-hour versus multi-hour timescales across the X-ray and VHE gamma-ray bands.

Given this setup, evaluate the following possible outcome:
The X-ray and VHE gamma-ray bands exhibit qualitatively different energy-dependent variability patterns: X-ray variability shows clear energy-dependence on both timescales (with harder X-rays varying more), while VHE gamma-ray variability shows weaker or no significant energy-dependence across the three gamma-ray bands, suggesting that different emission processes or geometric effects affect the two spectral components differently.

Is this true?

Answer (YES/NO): NO